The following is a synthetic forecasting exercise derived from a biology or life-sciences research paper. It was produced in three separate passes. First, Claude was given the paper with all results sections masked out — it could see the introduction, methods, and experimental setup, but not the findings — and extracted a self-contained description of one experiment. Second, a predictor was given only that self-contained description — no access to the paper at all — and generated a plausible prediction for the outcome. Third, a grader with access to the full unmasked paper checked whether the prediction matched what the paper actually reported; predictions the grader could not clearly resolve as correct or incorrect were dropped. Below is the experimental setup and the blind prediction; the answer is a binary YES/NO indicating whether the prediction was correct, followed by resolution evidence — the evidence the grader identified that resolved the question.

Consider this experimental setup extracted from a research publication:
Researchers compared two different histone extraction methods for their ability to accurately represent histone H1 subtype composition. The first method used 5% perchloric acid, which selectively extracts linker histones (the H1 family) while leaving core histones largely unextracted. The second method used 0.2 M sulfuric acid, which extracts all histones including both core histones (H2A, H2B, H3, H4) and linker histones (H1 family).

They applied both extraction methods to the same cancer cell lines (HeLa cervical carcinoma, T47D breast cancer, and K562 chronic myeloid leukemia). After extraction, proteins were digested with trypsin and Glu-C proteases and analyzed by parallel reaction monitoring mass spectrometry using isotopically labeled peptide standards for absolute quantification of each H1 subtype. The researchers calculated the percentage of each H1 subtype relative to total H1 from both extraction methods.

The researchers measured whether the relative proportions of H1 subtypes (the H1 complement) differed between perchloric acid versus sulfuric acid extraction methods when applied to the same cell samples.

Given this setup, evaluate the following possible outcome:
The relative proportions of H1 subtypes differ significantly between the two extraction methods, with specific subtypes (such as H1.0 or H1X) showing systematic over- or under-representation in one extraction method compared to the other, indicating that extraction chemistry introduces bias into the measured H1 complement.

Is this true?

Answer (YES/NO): NO